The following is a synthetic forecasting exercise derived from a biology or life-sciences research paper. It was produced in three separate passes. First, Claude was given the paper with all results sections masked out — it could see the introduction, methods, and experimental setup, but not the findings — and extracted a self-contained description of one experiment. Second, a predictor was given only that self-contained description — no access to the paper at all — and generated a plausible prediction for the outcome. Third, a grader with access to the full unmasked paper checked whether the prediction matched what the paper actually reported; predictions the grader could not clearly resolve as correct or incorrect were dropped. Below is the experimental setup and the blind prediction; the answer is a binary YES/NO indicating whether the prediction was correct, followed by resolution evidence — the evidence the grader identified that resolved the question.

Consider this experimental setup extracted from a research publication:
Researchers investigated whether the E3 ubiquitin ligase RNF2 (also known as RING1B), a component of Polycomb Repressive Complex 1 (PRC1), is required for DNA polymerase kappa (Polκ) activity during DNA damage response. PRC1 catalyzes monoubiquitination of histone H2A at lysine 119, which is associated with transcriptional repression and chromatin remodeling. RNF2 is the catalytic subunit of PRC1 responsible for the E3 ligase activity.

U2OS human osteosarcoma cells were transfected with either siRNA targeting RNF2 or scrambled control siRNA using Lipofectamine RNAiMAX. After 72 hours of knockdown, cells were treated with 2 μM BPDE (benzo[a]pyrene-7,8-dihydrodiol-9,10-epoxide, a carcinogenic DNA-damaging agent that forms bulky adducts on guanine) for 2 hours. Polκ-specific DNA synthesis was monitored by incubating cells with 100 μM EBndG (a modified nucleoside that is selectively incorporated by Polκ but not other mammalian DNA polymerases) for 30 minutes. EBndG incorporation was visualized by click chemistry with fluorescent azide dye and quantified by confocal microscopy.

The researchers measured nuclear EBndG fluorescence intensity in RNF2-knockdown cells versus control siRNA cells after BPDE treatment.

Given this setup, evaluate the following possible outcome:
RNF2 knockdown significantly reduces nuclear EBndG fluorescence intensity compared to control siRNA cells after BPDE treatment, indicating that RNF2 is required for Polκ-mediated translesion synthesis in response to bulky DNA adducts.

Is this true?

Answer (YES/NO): YES